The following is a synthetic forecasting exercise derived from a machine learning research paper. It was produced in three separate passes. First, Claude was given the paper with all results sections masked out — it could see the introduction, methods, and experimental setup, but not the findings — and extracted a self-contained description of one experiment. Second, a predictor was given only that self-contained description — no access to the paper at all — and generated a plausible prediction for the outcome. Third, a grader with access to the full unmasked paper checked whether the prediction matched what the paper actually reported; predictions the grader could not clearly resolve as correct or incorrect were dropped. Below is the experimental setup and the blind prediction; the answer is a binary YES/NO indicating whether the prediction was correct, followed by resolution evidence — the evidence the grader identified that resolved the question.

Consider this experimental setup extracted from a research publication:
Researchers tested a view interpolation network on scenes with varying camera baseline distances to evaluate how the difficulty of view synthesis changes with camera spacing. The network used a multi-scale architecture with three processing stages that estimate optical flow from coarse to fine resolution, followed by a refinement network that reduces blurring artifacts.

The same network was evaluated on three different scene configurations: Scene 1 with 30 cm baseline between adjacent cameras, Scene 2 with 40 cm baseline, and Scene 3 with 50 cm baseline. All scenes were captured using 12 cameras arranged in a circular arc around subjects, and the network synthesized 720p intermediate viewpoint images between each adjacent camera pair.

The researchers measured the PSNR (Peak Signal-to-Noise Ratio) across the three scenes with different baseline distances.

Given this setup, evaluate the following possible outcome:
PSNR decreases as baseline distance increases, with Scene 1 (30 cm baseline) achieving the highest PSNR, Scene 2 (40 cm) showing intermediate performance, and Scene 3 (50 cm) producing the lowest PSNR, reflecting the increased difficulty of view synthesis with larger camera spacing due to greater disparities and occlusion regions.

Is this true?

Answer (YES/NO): YES